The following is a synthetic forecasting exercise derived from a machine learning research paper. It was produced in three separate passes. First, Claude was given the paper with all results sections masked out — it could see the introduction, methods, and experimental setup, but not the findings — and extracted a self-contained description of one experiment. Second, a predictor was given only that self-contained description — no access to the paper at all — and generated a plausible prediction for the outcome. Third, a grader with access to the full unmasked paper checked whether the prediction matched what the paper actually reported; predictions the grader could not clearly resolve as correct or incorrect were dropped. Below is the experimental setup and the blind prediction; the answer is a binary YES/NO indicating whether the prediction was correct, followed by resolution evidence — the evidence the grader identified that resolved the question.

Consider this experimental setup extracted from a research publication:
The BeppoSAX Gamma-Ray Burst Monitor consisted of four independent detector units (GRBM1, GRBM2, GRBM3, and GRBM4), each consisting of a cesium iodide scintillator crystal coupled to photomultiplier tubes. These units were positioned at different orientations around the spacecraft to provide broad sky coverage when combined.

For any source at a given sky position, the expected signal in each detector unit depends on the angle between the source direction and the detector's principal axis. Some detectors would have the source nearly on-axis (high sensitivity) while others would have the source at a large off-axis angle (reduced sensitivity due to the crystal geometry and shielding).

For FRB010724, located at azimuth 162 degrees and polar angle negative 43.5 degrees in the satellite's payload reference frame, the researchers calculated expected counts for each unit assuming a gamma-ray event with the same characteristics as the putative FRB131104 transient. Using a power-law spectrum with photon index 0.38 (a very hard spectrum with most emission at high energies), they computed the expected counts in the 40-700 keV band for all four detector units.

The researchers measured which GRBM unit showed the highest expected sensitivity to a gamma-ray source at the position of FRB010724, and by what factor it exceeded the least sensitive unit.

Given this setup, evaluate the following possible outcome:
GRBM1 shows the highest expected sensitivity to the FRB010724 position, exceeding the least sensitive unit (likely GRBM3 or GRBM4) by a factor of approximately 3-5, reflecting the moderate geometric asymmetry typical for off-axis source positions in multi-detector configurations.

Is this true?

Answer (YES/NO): NO